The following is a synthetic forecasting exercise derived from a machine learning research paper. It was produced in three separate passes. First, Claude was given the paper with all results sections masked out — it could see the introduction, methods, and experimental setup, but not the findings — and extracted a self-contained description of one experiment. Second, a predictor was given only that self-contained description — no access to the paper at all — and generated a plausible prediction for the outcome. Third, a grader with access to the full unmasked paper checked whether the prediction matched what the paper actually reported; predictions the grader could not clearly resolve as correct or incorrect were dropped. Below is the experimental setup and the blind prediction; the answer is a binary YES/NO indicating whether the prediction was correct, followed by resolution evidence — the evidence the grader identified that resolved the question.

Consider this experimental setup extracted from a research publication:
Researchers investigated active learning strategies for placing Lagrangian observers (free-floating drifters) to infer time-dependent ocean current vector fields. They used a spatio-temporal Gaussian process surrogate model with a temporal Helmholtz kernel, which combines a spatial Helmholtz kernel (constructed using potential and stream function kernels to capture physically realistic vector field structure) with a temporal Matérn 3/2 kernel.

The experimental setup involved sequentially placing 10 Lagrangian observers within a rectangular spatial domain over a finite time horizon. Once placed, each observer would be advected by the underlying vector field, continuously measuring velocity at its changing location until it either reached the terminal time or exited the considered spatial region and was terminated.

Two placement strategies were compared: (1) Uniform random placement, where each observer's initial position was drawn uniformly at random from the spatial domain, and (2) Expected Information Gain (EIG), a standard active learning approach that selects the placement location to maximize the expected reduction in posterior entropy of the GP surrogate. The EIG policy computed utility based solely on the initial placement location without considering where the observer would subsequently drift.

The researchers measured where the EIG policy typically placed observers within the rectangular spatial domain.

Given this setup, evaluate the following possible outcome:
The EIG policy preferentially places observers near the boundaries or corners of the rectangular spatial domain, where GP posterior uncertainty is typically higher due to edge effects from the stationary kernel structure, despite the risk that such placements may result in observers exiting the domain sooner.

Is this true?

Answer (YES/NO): YES